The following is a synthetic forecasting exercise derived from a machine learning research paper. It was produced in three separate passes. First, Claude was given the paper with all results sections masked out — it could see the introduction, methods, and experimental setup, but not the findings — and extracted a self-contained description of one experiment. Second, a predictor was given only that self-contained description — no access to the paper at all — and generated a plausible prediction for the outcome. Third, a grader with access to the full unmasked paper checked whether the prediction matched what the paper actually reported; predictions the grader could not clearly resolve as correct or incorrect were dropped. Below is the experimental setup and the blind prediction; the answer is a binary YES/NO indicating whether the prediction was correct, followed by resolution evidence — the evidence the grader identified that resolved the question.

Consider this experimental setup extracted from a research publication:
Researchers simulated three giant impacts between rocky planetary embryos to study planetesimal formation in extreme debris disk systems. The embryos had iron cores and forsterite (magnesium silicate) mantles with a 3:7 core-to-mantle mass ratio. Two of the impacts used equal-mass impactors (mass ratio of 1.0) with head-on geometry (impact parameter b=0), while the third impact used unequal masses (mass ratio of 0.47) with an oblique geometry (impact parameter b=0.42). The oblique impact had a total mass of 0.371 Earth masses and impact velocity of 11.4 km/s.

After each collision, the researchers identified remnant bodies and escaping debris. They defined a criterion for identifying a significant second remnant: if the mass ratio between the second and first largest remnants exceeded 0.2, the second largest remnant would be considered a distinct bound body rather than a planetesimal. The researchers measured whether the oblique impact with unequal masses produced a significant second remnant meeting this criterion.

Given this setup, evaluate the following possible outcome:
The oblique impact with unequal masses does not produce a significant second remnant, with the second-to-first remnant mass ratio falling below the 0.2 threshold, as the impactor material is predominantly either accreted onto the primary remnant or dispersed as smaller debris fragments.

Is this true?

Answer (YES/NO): NO